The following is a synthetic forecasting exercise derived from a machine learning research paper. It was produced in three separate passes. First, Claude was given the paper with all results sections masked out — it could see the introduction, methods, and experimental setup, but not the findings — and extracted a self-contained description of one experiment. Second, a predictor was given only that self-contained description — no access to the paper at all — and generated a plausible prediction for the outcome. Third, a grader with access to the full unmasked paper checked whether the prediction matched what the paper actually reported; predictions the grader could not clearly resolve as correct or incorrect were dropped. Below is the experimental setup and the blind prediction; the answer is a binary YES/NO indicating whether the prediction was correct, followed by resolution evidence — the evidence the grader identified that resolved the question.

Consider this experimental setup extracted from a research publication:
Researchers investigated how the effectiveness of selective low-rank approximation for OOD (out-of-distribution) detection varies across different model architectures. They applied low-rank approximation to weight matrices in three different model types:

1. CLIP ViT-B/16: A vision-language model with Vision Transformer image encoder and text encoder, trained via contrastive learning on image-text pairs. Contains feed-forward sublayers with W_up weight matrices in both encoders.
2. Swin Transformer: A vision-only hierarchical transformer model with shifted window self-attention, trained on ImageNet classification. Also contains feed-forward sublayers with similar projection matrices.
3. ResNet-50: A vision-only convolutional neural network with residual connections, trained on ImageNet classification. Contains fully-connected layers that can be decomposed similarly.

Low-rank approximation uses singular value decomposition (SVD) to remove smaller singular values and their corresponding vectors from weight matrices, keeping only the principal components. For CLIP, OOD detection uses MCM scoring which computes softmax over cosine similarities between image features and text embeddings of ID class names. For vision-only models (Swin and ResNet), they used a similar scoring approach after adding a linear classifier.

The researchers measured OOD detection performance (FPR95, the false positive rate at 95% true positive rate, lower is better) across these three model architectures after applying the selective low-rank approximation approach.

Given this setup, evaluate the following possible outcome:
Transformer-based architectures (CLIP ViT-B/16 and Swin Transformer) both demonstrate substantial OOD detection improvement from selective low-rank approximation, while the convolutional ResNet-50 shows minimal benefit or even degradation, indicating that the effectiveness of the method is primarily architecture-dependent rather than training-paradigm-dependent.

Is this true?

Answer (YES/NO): NO